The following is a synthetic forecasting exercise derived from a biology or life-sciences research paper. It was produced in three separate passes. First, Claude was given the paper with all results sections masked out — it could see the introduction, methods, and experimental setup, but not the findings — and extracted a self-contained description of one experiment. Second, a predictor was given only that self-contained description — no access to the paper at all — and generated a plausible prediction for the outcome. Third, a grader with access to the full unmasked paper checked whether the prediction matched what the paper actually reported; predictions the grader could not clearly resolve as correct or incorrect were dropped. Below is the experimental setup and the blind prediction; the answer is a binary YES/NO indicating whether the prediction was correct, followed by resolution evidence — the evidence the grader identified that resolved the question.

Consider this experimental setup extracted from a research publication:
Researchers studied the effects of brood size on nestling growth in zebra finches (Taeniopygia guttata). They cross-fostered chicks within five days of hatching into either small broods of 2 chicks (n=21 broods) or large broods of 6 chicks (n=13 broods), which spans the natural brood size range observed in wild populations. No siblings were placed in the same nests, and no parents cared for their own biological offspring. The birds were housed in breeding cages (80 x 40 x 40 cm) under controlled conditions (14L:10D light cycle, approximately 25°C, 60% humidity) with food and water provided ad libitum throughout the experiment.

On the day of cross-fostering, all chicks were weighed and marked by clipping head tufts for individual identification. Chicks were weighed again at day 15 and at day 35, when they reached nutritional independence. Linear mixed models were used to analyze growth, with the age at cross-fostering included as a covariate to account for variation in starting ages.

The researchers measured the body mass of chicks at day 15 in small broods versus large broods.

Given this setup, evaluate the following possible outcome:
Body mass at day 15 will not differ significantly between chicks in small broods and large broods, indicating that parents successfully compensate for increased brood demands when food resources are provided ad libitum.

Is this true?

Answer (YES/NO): NO